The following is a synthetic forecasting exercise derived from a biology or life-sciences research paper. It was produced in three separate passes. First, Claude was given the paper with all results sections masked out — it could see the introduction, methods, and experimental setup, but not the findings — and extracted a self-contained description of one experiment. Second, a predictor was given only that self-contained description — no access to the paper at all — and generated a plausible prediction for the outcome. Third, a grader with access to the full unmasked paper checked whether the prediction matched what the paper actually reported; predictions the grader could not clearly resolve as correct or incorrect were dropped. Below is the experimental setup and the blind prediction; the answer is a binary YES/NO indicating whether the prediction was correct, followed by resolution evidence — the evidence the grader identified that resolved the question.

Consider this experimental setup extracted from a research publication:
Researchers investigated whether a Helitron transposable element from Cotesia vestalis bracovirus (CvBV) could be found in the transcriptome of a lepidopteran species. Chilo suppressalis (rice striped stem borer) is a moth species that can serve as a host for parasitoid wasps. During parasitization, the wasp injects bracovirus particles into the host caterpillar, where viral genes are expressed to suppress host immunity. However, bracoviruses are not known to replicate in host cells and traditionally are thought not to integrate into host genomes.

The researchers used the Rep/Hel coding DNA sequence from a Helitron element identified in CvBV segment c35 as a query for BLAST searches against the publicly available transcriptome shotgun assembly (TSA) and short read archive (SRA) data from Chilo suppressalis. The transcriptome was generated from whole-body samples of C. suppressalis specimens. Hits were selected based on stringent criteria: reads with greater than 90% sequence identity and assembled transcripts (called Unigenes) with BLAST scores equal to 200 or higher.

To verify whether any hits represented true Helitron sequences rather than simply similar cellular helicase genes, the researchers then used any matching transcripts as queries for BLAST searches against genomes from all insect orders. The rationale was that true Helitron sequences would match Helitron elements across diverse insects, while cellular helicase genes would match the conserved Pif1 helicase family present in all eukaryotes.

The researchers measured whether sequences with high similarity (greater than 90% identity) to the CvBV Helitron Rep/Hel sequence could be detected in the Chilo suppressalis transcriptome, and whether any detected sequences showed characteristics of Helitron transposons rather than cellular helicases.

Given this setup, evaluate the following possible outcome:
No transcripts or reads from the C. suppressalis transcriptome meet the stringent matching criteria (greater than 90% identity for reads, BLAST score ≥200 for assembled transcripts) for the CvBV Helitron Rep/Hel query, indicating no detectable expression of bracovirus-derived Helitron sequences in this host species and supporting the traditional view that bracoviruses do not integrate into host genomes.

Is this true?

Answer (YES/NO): NO